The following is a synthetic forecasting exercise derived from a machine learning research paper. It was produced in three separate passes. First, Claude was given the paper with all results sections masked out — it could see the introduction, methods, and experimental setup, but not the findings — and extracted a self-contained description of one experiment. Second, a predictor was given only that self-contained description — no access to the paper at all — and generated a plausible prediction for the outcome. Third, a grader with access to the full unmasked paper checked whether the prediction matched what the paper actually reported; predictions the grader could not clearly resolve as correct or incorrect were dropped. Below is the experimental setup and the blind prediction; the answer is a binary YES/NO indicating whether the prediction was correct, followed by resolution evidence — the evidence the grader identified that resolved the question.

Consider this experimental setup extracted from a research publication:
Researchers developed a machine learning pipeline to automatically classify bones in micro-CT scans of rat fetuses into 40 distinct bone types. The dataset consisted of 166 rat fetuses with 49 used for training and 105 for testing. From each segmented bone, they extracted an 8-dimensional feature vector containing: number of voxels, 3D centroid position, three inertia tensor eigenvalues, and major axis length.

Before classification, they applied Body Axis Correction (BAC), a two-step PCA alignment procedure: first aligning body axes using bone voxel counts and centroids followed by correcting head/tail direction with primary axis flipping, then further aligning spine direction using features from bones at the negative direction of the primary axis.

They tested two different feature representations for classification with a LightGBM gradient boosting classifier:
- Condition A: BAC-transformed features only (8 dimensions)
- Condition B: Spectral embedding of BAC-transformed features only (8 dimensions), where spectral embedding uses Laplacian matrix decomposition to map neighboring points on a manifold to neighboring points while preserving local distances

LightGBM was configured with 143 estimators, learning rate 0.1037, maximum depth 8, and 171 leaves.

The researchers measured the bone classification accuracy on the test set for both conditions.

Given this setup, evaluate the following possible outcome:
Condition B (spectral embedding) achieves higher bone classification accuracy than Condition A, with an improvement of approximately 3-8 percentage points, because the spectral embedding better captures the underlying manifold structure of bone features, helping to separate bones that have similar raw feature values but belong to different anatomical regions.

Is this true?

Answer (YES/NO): NO